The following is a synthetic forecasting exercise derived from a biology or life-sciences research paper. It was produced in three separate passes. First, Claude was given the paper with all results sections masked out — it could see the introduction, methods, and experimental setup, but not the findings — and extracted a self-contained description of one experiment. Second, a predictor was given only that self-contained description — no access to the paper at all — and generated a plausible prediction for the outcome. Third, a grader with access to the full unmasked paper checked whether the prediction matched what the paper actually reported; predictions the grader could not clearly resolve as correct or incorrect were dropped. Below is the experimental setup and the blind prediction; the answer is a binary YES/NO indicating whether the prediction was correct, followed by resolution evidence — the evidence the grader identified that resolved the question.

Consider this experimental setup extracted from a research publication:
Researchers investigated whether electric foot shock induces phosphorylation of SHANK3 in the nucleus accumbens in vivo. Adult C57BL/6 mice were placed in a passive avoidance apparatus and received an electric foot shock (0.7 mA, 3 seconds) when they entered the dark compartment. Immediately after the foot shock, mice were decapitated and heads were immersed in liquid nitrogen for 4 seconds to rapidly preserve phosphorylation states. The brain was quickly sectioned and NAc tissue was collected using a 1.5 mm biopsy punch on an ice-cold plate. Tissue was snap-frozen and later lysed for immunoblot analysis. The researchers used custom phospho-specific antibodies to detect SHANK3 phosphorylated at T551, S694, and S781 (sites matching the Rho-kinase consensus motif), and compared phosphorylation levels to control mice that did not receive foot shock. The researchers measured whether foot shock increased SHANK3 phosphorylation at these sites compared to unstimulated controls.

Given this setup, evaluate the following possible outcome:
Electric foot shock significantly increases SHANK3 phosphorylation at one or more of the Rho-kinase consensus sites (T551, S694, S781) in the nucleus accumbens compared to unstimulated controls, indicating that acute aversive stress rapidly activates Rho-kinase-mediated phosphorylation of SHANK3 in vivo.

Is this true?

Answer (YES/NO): YES